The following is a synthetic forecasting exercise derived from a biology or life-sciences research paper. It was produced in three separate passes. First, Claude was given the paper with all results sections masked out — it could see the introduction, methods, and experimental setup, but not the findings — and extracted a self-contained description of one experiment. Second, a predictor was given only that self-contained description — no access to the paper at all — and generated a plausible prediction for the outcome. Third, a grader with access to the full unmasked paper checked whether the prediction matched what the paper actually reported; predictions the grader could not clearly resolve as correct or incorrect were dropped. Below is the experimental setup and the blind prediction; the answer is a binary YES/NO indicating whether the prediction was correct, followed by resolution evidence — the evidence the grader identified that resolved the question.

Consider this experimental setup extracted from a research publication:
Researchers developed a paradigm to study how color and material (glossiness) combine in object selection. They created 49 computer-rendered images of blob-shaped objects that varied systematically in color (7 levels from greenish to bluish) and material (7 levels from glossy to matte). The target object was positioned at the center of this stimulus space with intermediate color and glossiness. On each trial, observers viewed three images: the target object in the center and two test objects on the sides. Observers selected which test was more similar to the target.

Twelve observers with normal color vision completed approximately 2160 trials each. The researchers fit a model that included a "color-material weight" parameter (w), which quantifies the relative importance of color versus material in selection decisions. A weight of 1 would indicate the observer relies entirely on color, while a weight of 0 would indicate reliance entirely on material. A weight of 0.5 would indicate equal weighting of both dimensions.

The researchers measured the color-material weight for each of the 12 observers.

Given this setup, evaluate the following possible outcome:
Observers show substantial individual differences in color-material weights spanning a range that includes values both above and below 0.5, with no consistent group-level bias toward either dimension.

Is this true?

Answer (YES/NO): YES